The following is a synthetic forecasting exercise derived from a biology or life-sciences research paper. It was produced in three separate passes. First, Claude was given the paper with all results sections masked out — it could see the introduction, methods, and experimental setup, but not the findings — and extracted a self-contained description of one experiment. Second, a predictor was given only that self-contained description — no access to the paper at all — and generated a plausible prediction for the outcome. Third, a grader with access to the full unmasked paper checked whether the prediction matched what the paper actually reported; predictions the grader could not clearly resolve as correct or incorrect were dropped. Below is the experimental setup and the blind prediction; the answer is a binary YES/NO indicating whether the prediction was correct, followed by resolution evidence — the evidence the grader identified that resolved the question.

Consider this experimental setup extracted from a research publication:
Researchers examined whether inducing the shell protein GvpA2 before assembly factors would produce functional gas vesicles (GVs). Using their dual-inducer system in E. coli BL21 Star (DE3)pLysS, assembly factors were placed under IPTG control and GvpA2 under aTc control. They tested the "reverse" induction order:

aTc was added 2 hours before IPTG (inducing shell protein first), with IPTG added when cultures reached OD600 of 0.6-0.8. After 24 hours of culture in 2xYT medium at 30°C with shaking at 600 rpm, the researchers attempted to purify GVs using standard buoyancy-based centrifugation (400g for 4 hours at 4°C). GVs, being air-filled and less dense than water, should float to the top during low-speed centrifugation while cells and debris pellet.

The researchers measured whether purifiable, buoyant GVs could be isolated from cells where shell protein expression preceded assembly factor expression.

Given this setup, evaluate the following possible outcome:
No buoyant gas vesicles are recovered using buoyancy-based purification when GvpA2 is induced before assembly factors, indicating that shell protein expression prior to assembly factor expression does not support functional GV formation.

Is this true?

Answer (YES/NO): NO